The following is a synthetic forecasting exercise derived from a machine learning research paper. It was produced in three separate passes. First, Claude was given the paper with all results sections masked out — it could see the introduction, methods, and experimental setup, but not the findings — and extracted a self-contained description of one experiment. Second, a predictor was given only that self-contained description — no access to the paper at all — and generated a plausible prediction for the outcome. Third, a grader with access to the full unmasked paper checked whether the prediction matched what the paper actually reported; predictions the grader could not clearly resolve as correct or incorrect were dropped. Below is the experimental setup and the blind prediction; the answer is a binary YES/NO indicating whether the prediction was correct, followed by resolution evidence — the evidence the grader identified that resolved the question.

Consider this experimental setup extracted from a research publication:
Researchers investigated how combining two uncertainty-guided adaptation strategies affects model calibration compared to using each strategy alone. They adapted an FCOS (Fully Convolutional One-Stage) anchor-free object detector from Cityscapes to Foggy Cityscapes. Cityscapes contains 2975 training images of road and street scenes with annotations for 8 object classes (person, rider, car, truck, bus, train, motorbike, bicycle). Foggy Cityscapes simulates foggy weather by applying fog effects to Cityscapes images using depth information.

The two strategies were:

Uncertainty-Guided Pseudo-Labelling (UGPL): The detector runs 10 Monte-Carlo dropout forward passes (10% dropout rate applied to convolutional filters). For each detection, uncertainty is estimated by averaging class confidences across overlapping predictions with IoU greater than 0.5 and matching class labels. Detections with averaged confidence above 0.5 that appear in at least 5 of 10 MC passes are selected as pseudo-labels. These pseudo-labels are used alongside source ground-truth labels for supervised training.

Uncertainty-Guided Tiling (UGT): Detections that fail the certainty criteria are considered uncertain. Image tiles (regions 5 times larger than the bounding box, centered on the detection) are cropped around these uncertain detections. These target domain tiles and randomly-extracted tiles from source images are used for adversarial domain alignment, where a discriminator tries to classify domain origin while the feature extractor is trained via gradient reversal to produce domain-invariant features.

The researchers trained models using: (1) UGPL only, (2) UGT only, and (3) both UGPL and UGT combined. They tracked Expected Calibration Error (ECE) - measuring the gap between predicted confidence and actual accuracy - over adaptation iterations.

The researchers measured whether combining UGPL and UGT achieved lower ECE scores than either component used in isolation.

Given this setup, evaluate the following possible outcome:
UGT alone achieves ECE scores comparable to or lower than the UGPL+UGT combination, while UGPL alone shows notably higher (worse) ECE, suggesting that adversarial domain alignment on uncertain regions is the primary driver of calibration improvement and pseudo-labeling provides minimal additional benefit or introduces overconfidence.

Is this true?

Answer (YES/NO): NO